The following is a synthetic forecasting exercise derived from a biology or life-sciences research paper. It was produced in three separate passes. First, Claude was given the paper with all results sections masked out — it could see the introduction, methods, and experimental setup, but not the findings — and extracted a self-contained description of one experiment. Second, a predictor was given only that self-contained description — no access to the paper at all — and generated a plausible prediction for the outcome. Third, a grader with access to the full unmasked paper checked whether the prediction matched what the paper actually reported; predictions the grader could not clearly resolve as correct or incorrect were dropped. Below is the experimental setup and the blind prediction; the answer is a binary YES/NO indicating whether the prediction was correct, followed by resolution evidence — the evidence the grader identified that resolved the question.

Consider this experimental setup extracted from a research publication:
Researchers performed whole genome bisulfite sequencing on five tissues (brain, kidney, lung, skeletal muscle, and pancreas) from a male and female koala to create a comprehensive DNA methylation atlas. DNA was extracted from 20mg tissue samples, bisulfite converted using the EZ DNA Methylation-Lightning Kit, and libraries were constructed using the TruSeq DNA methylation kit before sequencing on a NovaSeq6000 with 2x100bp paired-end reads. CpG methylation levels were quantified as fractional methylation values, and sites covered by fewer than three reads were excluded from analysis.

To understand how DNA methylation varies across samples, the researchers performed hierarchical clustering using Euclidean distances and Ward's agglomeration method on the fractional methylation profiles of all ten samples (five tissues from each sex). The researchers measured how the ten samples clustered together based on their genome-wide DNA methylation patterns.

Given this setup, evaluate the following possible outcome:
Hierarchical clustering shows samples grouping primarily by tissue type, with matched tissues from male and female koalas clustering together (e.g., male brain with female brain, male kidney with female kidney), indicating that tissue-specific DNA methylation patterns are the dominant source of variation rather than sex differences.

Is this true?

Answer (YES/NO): YES